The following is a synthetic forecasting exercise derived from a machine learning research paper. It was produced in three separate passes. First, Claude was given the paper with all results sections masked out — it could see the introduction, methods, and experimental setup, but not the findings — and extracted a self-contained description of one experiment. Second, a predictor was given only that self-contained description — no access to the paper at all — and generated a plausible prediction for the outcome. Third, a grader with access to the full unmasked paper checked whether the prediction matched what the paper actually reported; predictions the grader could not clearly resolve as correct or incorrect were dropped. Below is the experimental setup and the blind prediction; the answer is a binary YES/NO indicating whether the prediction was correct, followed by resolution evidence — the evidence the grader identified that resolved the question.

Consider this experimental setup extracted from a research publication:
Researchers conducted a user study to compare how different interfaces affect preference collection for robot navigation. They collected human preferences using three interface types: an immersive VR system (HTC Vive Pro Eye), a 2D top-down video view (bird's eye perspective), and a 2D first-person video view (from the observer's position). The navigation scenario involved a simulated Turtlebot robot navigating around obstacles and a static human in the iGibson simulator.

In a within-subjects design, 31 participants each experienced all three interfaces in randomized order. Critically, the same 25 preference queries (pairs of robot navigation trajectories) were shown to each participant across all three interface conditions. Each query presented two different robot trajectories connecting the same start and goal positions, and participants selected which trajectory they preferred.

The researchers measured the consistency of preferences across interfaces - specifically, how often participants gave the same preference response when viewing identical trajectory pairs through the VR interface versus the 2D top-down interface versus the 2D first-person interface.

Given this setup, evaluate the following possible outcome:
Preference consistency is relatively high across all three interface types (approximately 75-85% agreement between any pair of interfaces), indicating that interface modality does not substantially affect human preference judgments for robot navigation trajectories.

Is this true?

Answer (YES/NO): NO